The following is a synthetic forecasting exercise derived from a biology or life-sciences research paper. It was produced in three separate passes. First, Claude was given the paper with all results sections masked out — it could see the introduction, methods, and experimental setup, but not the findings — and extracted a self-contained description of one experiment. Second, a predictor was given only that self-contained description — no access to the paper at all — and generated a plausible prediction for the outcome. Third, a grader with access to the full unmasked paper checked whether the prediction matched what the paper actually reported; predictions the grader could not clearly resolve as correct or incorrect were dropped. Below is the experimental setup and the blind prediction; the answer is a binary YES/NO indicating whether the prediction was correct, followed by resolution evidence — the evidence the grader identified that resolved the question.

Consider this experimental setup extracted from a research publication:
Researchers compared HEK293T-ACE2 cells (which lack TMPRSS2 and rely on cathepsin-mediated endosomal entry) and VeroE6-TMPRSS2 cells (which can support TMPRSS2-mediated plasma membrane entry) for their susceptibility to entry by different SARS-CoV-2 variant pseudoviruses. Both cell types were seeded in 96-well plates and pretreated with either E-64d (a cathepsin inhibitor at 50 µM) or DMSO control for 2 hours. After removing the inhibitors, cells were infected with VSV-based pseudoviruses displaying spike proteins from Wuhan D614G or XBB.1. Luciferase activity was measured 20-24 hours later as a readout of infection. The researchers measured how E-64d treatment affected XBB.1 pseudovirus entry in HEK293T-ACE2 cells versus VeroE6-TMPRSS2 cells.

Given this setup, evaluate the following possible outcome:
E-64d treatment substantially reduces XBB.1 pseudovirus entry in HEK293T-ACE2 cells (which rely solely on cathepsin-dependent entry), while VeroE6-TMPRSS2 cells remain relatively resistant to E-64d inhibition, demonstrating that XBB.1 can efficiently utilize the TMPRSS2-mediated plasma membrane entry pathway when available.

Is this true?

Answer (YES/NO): NO